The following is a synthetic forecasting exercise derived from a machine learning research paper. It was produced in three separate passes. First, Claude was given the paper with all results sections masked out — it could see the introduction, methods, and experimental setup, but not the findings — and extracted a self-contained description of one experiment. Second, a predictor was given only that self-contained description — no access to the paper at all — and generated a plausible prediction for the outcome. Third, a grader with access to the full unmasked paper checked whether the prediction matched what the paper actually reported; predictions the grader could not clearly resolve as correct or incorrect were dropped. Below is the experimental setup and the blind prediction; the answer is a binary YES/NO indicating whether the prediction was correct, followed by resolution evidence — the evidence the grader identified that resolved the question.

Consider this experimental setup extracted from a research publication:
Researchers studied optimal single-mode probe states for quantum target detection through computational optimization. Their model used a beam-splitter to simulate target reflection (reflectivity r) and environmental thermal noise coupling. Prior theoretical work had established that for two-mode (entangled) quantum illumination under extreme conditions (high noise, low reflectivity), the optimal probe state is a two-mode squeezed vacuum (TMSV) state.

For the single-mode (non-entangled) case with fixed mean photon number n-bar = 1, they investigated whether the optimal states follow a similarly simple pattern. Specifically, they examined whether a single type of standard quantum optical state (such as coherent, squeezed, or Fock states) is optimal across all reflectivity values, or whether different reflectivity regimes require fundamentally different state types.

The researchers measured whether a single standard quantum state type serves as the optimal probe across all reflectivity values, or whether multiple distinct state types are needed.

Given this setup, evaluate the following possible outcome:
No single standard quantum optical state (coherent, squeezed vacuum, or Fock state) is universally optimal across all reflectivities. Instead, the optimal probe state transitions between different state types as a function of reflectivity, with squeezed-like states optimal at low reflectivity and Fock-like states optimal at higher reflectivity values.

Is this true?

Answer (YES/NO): NO